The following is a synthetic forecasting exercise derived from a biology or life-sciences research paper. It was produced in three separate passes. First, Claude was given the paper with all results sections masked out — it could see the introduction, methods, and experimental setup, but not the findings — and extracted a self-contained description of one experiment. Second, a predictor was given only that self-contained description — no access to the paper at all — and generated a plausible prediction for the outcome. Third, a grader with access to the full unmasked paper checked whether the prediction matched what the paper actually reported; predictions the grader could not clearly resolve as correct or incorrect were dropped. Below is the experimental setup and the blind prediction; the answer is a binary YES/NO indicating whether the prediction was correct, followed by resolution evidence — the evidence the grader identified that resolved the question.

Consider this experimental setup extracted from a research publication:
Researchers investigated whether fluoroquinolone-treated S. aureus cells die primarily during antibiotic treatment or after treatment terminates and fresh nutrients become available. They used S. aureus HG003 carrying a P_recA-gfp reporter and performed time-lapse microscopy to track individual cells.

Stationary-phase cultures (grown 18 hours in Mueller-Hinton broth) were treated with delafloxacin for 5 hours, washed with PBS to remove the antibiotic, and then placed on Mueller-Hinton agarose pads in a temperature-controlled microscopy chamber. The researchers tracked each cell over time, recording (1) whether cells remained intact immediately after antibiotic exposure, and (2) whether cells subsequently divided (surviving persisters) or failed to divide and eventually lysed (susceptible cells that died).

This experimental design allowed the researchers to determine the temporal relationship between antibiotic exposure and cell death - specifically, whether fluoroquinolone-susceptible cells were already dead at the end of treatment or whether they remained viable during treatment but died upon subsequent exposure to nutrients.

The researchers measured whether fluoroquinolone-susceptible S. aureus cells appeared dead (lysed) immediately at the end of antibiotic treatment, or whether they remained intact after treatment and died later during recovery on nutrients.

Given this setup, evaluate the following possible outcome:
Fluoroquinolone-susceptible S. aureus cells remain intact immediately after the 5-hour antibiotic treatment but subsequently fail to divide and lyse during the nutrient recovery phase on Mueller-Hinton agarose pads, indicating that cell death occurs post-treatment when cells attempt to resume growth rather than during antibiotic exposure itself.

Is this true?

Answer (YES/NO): YES